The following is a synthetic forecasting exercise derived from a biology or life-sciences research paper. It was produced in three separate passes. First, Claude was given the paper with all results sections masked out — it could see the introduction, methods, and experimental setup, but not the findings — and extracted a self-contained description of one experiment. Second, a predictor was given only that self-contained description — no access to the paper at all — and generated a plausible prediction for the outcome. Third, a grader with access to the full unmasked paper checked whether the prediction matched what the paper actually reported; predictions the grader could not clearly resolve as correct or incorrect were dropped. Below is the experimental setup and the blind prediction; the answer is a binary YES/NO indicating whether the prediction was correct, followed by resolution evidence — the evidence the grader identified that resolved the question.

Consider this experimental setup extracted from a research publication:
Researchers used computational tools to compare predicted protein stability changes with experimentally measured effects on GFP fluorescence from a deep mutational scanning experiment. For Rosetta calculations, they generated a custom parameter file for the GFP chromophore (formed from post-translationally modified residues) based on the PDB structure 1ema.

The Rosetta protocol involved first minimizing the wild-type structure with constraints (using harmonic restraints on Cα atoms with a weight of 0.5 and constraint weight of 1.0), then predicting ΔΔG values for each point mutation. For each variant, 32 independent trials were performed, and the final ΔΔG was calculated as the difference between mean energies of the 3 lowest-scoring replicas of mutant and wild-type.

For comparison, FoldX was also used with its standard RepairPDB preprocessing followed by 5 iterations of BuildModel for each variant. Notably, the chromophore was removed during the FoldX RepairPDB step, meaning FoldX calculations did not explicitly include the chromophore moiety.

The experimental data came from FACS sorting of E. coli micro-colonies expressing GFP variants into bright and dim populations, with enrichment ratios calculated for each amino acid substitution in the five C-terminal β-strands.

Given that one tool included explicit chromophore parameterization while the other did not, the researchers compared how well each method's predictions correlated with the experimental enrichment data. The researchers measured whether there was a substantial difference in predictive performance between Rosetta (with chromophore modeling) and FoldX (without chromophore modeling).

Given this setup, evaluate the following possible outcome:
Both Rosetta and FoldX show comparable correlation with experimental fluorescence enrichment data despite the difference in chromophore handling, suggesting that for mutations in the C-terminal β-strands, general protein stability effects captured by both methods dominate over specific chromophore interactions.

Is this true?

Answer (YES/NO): YES